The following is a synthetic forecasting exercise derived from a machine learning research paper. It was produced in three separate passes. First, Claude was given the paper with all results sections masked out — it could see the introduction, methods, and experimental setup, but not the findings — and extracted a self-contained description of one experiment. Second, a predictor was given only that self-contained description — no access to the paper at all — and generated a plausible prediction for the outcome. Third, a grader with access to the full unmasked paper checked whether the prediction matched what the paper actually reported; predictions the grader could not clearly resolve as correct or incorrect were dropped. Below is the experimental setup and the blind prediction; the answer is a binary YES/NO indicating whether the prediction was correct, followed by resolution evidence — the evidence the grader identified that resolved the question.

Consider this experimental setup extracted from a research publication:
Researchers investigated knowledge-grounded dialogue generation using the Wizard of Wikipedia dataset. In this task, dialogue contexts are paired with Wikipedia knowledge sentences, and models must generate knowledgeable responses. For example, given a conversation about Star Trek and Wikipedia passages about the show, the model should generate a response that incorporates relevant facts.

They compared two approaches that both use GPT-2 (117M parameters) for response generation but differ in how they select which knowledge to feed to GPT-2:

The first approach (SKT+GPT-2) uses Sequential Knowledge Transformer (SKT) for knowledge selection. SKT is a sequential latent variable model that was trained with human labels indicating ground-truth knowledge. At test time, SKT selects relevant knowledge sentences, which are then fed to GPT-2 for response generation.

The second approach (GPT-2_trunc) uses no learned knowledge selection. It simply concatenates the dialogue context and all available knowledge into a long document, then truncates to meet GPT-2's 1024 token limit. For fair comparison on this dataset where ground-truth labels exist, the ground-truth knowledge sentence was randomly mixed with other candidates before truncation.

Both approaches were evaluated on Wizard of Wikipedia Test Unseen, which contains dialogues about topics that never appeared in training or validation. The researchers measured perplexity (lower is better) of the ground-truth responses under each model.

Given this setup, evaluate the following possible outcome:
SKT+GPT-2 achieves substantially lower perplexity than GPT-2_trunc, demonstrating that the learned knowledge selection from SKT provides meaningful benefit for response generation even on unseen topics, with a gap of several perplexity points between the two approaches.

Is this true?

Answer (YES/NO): NO